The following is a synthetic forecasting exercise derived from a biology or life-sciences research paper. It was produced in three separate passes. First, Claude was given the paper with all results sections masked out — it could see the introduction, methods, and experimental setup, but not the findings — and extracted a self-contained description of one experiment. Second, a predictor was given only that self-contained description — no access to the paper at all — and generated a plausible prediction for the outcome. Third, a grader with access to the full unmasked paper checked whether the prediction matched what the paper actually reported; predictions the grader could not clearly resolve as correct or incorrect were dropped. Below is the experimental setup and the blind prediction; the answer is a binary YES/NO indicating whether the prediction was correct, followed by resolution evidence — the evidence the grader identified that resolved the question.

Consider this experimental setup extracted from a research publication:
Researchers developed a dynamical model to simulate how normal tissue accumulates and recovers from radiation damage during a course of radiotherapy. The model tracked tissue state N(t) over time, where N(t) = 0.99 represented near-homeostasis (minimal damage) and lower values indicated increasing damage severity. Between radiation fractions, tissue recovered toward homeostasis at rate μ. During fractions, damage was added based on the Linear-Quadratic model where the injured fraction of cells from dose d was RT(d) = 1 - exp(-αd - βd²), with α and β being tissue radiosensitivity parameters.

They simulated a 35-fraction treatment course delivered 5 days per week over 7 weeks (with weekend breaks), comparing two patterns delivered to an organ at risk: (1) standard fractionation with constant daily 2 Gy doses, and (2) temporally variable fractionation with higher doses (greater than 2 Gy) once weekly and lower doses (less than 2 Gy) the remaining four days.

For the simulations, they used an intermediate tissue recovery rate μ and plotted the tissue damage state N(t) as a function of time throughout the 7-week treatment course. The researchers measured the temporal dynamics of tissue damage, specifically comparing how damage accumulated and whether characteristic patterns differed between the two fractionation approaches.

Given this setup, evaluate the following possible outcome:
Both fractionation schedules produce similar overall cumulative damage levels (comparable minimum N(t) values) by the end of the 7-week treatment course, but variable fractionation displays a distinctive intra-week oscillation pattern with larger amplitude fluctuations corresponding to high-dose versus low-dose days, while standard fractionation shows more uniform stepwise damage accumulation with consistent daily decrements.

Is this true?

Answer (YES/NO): NO